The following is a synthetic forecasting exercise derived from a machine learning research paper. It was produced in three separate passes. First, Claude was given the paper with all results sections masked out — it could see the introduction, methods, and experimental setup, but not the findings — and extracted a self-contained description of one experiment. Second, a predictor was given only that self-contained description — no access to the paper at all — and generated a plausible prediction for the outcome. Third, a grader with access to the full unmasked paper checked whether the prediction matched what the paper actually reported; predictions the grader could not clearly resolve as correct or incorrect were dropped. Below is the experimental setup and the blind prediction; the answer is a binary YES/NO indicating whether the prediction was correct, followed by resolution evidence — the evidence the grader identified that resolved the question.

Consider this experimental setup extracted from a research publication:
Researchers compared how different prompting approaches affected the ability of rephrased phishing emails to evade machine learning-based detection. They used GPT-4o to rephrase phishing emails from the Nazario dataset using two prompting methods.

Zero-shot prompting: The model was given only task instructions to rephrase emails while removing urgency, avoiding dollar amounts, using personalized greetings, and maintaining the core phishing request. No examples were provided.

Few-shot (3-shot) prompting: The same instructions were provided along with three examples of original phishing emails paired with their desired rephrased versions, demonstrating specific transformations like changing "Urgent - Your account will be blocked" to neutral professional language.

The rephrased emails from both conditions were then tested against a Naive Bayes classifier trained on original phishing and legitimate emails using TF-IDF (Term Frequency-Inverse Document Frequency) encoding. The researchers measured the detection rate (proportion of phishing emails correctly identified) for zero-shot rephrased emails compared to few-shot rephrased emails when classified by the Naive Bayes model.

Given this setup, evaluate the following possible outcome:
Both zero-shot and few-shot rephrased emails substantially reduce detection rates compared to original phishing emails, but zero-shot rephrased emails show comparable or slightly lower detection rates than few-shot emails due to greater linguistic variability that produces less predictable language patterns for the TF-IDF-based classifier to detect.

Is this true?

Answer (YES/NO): NO